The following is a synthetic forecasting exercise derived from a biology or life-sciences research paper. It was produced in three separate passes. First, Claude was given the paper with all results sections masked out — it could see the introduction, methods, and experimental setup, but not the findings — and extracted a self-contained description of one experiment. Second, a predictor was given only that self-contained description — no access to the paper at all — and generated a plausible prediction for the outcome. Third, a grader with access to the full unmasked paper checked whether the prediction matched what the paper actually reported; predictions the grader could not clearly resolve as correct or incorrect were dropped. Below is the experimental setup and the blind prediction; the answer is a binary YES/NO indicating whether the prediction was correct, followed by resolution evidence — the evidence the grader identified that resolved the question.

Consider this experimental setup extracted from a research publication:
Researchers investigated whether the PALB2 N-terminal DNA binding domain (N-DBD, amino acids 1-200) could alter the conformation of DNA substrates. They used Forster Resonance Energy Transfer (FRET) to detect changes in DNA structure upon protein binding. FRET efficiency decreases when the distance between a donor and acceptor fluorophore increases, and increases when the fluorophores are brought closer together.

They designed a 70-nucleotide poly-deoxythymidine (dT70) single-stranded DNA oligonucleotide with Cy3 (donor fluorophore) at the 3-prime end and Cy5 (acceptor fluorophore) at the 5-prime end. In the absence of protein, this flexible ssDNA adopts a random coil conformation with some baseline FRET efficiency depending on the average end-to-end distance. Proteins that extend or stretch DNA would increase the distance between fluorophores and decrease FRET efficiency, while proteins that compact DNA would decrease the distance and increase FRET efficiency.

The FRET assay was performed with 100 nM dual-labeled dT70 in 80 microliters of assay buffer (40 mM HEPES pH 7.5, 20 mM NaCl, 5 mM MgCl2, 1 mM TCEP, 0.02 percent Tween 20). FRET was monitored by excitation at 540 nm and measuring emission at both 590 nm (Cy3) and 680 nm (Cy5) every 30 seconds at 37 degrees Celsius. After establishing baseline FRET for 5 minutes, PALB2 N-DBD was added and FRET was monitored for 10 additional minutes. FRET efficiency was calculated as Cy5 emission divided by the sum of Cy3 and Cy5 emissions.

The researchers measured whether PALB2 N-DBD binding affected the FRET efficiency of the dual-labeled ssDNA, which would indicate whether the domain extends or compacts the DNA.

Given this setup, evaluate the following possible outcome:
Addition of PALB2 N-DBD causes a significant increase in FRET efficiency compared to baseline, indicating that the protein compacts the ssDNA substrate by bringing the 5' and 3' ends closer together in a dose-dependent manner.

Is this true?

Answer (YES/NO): YES